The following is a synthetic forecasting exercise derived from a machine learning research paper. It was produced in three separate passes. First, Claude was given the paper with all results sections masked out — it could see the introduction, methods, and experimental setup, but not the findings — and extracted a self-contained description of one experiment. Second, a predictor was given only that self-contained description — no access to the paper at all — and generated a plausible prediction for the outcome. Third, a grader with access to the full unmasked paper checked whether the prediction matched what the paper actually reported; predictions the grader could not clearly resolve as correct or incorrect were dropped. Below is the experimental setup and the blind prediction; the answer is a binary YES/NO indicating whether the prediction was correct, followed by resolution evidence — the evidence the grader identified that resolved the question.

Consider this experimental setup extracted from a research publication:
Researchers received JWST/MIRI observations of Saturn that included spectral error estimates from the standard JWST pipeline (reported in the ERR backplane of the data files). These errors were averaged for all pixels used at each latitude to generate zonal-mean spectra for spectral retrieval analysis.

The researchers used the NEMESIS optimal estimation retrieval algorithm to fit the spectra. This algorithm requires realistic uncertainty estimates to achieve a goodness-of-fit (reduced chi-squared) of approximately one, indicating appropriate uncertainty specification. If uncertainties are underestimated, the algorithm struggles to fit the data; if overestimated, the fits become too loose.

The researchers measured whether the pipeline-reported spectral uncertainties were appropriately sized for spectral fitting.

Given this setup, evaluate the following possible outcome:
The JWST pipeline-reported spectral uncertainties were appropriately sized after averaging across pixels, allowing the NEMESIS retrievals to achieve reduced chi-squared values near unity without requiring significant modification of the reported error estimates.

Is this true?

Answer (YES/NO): NO